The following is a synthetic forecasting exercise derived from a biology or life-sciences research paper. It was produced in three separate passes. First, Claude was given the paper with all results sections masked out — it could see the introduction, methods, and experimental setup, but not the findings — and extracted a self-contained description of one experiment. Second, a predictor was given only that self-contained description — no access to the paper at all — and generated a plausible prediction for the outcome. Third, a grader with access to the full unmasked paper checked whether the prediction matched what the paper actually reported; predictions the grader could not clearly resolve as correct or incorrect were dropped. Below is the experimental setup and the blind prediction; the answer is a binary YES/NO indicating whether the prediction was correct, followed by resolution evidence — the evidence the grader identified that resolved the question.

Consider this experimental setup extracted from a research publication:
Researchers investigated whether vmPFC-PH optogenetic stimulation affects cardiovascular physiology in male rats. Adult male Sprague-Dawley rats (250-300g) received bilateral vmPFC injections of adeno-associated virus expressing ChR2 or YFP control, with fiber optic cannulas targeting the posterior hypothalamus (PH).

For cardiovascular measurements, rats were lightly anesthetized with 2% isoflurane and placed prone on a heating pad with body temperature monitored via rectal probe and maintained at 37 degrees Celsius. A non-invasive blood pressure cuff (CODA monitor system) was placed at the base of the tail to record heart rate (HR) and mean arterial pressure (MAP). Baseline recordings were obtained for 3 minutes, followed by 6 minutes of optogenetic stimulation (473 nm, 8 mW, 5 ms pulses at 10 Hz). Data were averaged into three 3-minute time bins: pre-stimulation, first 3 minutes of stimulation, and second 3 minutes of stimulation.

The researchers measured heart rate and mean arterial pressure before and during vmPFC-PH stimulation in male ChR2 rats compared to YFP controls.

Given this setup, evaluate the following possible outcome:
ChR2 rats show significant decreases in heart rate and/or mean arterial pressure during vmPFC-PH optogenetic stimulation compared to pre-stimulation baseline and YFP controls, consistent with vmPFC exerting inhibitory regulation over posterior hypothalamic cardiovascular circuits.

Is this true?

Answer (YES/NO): NO